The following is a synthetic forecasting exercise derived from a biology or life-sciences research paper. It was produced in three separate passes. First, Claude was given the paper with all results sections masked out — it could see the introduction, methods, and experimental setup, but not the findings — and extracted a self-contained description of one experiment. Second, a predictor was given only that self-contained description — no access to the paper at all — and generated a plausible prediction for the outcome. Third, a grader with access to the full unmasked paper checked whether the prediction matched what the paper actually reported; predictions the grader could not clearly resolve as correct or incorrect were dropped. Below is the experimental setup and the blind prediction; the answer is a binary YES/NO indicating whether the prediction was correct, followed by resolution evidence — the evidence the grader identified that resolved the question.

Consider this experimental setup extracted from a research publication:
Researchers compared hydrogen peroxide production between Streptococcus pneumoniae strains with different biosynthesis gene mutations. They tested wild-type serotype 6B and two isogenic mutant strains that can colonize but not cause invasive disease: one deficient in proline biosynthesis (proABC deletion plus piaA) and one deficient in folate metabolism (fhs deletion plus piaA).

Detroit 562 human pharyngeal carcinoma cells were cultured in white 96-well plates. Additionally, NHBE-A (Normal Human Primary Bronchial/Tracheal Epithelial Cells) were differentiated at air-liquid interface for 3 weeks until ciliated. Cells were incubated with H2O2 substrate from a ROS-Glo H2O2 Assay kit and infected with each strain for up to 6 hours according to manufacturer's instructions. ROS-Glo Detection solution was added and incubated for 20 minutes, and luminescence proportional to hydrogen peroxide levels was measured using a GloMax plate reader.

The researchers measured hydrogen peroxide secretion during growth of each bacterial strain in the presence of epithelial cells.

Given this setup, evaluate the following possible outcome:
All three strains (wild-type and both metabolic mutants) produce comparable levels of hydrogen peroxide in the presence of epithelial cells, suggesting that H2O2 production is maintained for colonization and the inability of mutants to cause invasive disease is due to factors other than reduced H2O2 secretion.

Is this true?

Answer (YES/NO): NO